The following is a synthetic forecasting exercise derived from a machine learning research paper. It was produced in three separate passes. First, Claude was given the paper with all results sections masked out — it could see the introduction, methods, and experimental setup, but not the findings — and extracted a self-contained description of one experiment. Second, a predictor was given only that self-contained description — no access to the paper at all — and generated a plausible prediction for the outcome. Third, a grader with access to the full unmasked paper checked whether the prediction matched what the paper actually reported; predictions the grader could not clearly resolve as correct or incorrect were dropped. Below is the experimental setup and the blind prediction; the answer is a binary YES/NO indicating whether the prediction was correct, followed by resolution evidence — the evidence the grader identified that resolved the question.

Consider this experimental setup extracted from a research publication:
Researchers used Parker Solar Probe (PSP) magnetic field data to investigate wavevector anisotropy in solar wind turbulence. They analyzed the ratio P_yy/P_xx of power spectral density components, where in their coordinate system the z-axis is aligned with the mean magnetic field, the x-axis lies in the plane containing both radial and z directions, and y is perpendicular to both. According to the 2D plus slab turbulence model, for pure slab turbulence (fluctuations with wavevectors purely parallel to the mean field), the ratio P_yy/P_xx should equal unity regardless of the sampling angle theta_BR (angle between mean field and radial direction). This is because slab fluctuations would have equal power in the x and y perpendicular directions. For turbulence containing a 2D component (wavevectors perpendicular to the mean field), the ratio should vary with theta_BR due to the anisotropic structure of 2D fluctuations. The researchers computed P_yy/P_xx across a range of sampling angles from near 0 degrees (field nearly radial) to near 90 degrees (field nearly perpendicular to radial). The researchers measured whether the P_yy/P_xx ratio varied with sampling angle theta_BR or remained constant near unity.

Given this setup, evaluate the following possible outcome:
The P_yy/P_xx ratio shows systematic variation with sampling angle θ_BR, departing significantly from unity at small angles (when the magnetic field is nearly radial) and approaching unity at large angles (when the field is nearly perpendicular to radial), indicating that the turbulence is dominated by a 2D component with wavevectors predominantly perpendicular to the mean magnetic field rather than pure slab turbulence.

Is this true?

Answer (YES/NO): NO